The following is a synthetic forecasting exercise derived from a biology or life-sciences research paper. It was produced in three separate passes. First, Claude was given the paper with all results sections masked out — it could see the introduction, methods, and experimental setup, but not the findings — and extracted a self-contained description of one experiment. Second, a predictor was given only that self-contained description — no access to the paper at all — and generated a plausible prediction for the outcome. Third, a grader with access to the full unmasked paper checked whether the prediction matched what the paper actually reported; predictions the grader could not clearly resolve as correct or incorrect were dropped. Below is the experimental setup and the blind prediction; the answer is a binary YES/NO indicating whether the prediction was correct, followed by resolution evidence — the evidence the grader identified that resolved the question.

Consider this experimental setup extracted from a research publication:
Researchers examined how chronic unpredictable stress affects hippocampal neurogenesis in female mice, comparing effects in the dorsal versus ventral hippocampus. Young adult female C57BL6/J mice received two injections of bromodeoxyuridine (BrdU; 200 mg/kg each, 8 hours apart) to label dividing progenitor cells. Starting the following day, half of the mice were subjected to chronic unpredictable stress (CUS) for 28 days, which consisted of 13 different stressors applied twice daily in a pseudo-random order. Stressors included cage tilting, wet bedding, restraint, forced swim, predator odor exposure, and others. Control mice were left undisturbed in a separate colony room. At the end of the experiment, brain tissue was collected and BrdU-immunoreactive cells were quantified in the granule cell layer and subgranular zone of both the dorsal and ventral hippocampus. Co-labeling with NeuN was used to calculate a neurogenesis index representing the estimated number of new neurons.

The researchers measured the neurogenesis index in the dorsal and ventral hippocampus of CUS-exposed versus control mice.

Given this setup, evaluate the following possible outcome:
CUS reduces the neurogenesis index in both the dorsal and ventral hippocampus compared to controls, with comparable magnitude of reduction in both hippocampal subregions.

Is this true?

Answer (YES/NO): NO